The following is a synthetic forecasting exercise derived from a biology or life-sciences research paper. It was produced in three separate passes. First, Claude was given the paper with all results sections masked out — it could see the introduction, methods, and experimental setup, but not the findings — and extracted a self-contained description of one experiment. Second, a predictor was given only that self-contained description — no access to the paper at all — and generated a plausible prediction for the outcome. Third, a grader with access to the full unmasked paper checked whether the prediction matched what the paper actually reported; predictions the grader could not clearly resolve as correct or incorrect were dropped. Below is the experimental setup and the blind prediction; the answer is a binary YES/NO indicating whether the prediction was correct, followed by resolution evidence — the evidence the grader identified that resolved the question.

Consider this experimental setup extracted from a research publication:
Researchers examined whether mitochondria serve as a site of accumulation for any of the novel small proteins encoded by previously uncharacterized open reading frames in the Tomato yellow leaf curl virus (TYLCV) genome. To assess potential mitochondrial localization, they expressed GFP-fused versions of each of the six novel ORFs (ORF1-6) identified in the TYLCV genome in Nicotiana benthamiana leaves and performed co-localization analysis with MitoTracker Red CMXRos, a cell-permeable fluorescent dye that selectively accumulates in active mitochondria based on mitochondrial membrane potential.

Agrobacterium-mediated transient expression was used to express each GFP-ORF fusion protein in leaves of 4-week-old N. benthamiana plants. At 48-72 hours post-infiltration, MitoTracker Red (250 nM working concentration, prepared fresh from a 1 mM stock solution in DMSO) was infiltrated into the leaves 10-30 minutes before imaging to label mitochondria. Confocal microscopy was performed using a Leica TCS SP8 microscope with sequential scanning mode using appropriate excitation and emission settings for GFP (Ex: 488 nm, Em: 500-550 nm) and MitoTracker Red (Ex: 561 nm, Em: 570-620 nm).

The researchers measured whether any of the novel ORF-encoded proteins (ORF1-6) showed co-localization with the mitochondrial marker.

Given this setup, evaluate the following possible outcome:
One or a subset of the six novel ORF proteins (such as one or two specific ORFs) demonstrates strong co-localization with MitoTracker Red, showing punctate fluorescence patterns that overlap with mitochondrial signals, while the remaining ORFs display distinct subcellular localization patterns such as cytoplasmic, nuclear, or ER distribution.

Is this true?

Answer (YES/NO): YES